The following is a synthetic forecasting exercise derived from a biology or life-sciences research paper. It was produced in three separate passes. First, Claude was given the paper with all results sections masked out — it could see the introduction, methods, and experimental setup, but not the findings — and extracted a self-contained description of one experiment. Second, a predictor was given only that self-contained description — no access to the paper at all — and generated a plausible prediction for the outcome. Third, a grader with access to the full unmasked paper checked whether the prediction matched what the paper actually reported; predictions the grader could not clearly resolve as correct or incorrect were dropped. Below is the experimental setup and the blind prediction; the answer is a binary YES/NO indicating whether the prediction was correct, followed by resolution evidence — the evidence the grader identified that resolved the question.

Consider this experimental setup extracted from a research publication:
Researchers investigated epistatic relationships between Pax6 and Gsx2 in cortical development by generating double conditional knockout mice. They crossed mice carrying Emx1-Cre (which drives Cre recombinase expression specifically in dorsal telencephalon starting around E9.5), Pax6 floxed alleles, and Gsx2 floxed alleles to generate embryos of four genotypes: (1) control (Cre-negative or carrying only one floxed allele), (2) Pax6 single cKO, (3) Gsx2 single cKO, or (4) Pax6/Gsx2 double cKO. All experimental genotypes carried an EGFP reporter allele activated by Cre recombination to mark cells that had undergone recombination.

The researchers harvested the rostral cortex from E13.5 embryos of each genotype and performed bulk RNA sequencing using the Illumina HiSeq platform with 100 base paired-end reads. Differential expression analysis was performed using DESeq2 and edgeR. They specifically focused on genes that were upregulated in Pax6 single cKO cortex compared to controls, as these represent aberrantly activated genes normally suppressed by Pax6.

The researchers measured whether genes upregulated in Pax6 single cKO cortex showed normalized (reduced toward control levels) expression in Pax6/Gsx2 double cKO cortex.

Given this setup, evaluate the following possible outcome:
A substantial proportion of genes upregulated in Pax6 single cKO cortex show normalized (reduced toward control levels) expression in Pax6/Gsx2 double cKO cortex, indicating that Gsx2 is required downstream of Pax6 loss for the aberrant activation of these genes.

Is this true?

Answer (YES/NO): NO